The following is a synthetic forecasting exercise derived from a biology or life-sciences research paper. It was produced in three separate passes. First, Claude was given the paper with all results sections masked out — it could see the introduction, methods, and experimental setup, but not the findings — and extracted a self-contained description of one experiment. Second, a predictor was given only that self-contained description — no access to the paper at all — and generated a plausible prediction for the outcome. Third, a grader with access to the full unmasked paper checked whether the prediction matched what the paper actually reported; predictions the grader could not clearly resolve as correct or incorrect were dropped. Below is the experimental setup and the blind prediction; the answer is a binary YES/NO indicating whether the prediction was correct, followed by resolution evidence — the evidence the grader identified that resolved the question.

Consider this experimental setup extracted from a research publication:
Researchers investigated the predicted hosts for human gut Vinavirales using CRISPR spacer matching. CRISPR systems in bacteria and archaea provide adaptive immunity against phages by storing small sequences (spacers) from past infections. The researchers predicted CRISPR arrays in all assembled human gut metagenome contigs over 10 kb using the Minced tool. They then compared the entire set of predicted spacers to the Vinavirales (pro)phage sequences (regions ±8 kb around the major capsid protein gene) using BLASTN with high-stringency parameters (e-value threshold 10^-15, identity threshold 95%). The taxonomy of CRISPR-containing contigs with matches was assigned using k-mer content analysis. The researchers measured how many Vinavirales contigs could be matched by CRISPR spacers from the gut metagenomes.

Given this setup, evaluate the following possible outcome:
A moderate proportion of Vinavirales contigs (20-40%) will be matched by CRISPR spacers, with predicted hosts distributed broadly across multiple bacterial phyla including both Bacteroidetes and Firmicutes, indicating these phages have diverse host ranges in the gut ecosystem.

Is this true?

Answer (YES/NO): NO